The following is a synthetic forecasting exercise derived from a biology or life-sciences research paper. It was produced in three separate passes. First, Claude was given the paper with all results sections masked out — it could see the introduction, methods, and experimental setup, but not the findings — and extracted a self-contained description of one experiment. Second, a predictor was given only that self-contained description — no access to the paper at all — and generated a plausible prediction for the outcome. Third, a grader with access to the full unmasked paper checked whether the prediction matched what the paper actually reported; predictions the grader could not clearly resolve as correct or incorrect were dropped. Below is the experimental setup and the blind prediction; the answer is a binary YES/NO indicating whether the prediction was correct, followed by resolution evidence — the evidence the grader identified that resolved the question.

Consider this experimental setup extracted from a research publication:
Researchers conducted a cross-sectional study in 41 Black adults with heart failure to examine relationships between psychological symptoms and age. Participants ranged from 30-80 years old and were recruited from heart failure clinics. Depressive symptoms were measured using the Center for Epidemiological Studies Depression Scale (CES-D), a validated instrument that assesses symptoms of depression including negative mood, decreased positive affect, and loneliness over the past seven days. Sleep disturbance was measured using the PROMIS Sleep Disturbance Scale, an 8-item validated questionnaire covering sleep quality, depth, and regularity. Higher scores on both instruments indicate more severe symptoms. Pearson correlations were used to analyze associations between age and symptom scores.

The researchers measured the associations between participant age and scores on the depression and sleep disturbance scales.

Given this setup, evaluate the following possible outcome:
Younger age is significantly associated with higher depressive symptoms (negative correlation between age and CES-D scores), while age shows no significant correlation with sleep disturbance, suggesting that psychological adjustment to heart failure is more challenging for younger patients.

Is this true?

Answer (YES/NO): NO